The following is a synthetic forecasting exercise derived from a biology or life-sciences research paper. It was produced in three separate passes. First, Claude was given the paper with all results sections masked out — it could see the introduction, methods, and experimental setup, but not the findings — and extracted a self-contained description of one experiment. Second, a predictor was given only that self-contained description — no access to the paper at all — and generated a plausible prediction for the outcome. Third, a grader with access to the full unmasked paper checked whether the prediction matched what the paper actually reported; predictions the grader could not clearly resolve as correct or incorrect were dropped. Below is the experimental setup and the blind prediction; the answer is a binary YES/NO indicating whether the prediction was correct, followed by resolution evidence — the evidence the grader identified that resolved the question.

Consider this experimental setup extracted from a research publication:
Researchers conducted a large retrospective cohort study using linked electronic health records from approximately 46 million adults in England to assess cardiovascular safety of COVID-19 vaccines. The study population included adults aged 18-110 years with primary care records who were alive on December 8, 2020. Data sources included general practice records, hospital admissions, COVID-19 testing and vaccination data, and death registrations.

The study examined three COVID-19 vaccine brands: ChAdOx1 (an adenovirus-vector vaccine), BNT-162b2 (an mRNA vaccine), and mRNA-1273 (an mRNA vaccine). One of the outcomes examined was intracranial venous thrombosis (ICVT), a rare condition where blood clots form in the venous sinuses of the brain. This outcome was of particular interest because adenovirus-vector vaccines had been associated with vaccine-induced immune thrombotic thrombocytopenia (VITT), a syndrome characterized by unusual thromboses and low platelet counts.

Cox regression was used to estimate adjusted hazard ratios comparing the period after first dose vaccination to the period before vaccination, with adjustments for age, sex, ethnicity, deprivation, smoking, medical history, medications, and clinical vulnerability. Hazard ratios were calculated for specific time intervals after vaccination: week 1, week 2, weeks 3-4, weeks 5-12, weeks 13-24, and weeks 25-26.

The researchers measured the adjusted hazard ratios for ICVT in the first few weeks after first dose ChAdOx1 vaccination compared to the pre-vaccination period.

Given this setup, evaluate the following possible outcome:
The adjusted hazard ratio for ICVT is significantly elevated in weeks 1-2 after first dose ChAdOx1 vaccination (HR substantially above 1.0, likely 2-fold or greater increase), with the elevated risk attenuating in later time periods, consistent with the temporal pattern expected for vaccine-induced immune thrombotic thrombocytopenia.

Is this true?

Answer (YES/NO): YES